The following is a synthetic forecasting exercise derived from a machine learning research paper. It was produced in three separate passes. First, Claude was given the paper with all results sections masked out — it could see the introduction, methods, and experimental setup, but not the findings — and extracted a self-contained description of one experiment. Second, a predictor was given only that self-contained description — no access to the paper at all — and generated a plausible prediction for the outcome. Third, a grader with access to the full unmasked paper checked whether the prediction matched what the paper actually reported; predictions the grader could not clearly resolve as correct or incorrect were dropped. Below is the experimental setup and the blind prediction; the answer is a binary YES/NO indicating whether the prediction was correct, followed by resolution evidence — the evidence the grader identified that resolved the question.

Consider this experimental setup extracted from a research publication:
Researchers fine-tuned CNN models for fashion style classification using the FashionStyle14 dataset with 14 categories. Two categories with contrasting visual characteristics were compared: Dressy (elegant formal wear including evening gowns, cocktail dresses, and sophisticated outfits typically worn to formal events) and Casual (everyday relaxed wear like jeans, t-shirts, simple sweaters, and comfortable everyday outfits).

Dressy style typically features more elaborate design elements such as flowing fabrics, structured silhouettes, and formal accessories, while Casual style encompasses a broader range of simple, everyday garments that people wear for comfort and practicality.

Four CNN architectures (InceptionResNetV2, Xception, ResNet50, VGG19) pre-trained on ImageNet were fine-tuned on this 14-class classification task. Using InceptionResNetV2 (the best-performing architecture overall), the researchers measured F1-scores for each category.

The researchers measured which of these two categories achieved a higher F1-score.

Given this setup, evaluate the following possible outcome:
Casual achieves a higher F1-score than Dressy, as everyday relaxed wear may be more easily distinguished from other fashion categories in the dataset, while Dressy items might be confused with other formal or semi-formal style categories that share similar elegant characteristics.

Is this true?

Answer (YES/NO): NO